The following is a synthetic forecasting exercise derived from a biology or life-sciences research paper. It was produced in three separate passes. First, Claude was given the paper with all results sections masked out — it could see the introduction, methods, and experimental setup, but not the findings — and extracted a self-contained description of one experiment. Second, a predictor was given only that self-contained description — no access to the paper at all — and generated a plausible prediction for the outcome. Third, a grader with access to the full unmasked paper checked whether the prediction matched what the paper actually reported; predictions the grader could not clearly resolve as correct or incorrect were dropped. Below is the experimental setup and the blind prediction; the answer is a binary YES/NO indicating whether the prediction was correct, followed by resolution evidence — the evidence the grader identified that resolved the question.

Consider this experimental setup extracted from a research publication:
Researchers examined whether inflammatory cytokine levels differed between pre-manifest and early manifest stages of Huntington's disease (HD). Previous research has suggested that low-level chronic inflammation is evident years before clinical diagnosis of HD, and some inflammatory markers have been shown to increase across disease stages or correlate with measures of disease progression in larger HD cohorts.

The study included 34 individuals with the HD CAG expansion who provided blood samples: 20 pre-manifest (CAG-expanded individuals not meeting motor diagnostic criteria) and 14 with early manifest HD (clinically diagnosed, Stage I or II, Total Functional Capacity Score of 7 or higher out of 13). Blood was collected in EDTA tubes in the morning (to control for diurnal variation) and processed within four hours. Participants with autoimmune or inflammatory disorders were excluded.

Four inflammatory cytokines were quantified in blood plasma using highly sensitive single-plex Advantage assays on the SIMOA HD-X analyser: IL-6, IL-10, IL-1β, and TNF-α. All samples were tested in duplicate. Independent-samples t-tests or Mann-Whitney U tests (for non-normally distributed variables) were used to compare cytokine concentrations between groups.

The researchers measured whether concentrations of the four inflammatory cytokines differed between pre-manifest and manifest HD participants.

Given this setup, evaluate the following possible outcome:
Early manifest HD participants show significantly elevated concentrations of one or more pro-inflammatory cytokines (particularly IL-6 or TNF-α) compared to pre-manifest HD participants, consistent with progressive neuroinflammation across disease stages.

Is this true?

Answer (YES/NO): NO